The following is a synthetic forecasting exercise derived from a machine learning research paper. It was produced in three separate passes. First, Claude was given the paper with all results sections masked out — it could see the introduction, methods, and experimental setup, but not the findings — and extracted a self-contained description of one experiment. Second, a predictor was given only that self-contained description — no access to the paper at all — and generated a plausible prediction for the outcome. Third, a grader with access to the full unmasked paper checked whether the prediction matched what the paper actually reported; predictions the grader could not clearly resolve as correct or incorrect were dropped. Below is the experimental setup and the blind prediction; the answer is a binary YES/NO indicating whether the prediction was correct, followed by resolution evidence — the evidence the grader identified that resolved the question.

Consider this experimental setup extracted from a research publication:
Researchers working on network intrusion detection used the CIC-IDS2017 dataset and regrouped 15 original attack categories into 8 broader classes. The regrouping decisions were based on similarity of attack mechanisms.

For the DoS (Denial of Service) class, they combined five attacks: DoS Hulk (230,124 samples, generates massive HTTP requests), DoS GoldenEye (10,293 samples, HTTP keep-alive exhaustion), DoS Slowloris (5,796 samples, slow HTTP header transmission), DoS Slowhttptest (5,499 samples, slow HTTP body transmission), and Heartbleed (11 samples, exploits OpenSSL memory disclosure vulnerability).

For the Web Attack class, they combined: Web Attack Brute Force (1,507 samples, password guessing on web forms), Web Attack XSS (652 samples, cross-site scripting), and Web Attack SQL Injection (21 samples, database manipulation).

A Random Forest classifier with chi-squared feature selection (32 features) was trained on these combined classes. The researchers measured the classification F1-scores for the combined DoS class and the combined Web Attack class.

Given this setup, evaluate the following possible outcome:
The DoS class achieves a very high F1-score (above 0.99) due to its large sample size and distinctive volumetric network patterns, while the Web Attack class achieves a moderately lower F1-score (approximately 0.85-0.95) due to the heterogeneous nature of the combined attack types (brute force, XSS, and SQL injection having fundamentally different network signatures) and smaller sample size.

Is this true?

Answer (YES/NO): NO